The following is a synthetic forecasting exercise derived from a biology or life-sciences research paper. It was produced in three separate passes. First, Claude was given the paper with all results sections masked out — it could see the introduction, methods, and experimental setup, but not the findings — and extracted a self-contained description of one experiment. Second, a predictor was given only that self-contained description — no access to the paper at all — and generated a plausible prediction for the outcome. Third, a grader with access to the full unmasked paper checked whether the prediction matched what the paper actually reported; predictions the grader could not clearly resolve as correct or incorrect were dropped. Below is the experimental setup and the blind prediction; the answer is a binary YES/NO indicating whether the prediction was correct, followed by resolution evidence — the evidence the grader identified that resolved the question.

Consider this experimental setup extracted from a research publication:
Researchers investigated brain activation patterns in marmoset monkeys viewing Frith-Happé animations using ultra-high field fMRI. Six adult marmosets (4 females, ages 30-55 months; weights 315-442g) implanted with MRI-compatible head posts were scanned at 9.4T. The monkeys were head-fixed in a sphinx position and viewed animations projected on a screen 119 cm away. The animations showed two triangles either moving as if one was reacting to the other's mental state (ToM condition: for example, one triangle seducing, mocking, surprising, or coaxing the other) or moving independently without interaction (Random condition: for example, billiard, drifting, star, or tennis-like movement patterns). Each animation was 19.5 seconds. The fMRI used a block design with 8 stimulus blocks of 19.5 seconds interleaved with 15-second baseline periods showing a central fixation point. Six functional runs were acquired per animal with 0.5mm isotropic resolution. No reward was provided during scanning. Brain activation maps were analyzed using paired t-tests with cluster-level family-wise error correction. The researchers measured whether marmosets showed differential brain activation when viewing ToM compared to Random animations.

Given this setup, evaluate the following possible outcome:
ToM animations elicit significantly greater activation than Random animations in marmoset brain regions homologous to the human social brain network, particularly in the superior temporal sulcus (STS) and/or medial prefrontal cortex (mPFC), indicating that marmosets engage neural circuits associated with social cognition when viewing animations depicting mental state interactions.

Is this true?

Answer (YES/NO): YES